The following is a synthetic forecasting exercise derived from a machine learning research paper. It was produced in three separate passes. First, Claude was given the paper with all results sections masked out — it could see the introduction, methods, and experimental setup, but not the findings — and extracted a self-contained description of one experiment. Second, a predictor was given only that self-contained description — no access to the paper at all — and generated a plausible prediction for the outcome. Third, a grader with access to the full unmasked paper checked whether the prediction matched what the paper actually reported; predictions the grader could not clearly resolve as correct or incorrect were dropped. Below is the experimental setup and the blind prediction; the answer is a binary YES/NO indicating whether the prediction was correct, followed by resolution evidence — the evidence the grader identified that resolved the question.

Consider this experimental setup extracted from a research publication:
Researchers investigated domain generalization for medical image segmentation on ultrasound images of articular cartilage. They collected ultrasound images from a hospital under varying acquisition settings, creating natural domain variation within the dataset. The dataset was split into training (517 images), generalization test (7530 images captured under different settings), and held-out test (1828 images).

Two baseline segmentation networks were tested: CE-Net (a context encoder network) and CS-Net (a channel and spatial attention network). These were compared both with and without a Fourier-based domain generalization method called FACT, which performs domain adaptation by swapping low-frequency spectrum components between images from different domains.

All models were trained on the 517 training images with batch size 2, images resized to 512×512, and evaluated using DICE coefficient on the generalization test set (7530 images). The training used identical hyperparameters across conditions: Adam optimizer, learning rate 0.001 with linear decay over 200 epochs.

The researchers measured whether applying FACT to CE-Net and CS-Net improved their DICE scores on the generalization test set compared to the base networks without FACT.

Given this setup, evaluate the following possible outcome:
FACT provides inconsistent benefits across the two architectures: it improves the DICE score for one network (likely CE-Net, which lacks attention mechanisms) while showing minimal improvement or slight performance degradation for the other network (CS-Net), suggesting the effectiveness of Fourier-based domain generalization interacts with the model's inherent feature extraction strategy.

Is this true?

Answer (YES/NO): NO